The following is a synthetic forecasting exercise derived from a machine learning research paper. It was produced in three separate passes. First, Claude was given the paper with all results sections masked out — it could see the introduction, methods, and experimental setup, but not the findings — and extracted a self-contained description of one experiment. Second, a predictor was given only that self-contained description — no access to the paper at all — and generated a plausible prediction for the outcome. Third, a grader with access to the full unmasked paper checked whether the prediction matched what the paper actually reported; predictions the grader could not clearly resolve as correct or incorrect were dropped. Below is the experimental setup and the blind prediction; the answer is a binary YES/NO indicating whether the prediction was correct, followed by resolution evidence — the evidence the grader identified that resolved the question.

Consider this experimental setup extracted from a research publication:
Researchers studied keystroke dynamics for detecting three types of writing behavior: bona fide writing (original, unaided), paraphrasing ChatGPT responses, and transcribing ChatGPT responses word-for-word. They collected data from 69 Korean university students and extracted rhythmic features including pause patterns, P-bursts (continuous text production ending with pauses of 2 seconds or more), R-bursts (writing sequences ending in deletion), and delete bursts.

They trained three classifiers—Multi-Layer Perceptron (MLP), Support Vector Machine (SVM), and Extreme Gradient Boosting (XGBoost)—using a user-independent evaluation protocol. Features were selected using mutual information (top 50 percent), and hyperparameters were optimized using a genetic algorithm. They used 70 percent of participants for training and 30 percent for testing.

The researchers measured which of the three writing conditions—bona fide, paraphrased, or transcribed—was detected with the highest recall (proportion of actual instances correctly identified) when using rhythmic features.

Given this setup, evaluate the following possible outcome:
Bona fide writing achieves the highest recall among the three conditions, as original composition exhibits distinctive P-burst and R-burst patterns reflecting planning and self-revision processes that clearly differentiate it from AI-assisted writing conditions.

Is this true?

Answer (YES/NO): NO